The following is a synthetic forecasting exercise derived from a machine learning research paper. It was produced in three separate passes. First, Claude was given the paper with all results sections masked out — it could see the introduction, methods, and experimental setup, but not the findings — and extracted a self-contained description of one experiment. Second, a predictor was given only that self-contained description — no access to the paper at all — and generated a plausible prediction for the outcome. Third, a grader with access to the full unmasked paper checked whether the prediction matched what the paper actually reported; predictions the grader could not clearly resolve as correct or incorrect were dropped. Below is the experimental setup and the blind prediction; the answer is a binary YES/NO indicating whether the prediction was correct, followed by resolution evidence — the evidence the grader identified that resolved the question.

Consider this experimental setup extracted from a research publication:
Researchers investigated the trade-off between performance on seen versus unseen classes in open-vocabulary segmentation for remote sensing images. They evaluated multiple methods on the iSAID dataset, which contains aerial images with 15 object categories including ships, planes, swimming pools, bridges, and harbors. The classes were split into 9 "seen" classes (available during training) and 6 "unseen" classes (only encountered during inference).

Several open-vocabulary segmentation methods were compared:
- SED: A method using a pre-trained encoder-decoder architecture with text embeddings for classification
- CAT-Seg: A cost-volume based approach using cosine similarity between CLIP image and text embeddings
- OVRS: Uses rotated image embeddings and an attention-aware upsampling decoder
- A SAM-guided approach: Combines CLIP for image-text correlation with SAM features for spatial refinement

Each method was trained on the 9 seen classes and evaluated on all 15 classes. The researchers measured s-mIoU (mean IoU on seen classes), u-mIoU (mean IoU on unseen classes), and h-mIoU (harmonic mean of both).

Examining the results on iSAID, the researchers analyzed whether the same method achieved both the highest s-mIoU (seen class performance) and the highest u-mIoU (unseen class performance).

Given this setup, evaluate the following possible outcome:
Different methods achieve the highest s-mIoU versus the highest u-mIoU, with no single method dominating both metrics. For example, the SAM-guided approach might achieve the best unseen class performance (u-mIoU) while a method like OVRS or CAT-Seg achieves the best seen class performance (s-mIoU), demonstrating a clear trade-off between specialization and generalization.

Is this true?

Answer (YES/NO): YES